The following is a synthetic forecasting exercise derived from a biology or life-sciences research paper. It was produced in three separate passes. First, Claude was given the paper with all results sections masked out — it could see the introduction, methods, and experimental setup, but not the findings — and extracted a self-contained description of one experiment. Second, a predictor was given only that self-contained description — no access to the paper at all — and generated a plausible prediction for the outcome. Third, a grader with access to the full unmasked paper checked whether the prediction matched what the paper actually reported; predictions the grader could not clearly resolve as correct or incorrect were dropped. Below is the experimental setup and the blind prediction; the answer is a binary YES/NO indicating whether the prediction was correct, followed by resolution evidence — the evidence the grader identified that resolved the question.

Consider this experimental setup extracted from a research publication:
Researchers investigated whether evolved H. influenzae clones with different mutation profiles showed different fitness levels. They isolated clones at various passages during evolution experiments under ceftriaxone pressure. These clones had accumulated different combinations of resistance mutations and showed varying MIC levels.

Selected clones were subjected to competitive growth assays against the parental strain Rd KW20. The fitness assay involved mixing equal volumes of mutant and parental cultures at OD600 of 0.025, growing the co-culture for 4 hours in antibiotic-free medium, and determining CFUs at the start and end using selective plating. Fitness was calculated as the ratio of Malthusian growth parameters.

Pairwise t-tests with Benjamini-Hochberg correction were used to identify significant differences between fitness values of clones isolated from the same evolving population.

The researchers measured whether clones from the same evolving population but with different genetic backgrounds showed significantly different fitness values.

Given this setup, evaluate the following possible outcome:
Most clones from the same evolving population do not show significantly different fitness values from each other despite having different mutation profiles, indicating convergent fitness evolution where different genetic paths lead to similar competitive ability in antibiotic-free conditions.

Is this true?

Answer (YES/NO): NO